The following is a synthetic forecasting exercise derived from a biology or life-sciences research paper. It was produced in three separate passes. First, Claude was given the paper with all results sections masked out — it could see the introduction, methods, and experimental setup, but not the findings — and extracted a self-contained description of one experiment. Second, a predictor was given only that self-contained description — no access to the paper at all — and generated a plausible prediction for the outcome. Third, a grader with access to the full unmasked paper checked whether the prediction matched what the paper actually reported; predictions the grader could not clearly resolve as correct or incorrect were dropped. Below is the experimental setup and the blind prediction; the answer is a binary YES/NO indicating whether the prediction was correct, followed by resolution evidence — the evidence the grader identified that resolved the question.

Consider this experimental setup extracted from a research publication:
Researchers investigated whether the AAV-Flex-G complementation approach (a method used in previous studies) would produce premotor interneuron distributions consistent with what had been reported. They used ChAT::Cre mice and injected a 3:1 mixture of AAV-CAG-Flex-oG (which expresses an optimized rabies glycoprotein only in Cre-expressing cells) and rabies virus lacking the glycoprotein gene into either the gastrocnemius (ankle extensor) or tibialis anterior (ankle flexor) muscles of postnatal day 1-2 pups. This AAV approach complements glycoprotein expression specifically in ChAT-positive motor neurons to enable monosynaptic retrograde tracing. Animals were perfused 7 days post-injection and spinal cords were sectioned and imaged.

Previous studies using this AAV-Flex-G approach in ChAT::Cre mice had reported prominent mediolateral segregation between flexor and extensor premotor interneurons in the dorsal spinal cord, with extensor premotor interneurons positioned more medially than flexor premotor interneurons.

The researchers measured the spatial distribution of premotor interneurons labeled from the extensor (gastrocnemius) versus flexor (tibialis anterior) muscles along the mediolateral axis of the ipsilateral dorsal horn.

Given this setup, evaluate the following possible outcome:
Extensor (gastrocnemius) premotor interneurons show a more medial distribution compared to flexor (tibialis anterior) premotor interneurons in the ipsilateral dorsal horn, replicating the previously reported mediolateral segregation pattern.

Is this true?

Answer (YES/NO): NO